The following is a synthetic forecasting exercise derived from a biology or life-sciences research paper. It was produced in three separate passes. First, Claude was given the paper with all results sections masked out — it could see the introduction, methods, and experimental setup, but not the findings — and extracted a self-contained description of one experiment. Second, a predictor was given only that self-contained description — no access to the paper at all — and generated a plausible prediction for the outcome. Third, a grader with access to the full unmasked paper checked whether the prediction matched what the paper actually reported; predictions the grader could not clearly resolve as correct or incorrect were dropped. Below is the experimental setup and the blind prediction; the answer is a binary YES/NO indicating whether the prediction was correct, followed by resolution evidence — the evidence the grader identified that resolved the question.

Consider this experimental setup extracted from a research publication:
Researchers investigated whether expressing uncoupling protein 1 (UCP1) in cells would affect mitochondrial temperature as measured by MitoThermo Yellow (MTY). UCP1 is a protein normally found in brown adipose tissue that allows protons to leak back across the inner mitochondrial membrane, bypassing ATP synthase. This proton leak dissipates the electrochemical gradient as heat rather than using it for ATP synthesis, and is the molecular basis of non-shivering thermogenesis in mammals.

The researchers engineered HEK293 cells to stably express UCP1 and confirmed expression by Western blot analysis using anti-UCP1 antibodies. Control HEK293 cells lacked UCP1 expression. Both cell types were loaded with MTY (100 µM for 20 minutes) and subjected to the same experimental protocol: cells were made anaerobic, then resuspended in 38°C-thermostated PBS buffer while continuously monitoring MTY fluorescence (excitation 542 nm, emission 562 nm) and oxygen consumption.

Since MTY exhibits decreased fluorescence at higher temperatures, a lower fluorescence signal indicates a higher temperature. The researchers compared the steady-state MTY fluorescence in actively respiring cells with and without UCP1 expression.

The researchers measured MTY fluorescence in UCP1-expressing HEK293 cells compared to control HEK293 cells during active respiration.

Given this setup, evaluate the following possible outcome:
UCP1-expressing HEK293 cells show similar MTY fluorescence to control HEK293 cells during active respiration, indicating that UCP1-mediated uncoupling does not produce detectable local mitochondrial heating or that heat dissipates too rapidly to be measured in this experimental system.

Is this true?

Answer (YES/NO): NO